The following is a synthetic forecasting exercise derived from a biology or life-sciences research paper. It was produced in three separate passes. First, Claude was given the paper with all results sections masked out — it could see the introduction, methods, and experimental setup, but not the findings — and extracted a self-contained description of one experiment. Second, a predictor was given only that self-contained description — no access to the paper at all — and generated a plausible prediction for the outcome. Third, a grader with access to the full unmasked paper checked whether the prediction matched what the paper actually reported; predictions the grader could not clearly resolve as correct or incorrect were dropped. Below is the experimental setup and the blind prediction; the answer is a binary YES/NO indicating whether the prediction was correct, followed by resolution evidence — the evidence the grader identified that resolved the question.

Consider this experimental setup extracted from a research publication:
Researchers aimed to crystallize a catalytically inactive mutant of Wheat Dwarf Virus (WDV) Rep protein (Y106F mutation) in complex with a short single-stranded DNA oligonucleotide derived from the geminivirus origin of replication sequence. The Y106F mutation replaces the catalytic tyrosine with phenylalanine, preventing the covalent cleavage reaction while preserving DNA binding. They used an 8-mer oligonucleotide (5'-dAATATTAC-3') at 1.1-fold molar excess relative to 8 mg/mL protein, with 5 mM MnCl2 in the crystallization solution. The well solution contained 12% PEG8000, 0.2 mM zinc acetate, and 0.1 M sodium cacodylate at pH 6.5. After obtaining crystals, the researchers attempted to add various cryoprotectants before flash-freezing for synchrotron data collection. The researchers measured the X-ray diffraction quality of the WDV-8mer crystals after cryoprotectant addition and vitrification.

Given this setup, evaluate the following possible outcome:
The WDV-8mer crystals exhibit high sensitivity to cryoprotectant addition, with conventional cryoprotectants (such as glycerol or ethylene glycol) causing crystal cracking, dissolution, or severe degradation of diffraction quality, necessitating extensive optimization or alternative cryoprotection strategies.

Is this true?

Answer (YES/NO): YES